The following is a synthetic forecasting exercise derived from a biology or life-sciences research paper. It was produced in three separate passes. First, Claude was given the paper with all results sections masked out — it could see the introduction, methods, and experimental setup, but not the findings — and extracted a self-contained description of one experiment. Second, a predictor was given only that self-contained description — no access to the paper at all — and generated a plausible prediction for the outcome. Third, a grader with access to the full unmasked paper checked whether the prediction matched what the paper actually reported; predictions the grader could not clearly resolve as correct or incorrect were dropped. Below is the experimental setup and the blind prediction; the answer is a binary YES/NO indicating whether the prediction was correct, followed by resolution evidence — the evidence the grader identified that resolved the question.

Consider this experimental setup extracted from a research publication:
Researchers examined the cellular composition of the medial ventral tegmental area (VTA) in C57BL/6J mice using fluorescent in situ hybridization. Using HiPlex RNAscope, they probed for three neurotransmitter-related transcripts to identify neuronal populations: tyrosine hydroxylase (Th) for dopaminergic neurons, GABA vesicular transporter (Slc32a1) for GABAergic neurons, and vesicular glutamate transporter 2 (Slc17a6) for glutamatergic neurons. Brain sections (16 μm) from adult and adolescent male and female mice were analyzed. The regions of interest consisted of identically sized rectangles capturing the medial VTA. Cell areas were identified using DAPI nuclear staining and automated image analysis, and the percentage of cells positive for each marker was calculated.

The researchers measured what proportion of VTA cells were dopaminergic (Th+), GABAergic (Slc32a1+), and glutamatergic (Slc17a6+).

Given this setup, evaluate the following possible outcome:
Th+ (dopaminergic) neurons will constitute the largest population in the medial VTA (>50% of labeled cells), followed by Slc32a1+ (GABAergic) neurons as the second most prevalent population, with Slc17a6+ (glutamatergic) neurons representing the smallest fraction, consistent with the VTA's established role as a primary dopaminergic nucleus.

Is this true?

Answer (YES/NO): NO